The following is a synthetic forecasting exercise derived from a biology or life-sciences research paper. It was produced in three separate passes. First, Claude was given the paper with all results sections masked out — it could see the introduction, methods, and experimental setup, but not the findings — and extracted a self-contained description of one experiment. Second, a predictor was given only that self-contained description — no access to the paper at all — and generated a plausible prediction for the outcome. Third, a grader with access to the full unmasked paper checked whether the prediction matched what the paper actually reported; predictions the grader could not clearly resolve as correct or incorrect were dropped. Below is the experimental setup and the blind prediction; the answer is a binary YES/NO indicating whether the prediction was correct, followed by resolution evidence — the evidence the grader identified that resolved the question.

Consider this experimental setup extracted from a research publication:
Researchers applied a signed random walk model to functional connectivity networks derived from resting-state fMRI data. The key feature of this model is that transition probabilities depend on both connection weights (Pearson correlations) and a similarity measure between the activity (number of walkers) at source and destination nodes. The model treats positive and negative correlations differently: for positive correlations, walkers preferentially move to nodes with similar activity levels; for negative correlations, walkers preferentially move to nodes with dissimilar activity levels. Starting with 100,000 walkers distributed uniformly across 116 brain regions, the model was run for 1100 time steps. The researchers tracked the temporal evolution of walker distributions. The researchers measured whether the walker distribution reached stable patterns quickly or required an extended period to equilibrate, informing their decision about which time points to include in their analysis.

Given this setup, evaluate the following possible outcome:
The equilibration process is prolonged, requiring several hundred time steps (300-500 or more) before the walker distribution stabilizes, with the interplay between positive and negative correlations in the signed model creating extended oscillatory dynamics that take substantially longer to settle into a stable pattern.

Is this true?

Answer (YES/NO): NO